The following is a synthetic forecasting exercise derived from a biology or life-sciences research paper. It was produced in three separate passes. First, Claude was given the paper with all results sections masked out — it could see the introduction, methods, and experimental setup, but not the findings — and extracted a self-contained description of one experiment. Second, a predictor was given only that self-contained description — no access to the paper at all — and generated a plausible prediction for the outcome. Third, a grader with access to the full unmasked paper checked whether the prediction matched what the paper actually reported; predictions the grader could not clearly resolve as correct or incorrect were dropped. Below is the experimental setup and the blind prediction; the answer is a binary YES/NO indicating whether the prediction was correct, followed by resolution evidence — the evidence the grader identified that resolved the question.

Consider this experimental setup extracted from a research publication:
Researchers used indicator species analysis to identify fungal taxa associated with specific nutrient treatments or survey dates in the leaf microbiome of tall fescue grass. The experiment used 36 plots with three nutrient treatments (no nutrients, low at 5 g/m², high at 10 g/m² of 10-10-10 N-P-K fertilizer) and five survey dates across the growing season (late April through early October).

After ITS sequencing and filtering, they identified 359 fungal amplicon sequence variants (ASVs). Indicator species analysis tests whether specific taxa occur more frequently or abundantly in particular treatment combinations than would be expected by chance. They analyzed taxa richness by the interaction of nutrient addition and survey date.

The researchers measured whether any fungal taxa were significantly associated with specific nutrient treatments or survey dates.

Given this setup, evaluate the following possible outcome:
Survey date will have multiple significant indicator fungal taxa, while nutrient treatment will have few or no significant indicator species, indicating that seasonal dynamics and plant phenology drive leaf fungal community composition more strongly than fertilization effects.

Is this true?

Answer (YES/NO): NO